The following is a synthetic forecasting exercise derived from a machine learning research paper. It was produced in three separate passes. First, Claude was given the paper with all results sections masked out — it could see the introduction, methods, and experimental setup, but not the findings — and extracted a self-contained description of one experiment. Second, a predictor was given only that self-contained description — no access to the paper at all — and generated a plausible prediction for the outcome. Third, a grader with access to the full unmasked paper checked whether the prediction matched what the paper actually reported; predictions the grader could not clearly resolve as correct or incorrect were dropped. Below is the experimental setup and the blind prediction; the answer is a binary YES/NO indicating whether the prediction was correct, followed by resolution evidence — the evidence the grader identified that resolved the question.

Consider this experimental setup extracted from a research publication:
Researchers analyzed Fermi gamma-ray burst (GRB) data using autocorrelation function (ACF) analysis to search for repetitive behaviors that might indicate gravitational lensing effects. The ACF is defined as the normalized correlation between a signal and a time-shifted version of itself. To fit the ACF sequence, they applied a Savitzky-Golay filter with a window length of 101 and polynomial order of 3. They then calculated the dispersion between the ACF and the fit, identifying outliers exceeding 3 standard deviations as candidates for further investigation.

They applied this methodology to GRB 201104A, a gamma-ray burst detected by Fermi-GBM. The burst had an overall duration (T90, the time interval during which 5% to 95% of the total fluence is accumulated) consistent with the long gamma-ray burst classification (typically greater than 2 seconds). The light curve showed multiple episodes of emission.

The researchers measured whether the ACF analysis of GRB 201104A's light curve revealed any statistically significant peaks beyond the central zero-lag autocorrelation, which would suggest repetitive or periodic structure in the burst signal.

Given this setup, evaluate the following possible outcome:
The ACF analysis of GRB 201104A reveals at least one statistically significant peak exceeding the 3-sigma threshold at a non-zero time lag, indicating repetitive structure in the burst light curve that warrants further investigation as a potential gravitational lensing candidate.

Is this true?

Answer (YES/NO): YES